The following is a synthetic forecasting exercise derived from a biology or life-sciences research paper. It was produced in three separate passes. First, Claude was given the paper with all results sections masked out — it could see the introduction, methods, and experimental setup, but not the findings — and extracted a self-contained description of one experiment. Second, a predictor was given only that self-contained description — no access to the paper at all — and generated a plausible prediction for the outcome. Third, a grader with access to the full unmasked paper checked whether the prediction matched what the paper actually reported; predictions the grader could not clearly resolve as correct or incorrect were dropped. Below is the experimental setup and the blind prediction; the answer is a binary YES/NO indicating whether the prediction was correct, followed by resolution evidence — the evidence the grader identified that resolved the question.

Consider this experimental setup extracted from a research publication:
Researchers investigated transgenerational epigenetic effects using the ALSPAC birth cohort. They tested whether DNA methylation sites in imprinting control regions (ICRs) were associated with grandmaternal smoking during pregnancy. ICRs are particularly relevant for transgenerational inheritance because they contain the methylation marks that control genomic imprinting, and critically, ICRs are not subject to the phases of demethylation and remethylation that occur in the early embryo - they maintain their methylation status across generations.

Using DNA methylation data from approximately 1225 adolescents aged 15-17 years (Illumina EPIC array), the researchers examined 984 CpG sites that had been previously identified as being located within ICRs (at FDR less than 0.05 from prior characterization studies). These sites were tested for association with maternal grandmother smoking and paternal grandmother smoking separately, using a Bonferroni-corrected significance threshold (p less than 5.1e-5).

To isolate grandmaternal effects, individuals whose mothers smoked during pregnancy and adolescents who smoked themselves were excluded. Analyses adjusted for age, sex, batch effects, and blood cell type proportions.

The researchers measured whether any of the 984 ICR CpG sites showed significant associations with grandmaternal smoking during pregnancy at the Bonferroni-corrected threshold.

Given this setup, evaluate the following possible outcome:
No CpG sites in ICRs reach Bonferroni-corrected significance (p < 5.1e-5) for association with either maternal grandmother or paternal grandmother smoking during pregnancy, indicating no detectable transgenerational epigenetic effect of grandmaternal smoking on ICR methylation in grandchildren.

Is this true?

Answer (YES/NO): NO